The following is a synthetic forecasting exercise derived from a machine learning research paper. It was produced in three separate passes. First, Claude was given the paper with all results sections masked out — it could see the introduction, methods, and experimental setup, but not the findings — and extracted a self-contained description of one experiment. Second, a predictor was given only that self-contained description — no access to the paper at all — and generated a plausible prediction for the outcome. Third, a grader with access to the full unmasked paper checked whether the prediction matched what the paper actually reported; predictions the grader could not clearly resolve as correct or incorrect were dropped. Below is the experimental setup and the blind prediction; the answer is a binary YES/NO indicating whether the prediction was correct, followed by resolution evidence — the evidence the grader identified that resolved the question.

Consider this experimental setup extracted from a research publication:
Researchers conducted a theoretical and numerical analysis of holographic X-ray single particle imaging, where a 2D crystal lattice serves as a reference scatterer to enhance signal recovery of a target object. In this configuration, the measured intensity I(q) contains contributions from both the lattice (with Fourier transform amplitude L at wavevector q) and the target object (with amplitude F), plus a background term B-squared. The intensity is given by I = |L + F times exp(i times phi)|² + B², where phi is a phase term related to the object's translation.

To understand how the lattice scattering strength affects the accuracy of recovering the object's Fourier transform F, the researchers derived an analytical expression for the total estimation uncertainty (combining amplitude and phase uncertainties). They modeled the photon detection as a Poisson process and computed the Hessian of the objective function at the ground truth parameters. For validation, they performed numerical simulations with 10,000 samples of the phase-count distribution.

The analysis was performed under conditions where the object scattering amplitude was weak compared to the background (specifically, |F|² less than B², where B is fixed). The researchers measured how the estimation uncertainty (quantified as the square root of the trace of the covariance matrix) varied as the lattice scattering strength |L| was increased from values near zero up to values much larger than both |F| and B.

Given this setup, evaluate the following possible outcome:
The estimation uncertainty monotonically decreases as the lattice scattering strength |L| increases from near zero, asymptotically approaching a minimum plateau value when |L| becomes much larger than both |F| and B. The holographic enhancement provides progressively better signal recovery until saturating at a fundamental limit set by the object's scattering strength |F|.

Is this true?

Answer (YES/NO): YES